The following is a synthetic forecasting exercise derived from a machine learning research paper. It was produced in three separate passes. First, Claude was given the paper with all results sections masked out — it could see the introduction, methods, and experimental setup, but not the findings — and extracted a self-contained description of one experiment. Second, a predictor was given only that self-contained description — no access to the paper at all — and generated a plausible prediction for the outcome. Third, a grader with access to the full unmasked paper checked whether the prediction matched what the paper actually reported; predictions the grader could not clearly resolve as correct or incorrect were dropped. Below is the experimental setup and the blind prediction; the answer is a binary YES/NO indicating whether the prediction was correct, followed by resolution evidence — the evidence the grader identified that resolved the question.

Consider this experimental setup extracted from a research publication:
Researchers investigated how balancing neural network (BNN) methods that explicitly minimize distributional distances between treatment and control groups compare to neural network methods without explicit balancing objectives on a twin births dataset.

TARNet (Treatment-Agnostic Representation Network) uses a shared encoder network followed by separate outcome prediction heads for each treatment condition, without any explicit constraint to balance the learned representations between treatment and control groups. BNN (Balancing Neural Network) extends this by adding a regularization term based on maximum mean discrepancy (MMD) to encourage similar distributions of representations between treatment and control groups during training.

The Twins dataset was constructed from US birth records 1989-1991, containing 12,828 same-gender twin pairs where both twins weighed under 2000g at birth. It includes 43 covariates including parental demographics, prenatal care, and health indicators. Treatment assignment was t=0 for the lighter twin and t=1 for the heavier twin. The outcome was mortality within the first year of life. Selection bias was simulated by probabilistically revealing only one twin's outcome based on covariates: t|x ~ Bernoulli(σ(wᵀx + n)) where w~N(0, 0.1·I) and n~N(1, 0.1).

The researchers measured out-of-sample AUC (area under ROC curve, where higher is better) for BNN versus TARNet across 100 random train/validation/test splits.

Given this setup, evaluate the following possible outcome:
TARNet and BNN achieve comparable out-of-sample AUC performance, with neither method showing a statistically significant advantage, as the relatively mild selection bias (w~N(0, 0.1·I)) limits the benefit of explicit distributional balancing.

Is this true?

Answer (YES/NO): NO